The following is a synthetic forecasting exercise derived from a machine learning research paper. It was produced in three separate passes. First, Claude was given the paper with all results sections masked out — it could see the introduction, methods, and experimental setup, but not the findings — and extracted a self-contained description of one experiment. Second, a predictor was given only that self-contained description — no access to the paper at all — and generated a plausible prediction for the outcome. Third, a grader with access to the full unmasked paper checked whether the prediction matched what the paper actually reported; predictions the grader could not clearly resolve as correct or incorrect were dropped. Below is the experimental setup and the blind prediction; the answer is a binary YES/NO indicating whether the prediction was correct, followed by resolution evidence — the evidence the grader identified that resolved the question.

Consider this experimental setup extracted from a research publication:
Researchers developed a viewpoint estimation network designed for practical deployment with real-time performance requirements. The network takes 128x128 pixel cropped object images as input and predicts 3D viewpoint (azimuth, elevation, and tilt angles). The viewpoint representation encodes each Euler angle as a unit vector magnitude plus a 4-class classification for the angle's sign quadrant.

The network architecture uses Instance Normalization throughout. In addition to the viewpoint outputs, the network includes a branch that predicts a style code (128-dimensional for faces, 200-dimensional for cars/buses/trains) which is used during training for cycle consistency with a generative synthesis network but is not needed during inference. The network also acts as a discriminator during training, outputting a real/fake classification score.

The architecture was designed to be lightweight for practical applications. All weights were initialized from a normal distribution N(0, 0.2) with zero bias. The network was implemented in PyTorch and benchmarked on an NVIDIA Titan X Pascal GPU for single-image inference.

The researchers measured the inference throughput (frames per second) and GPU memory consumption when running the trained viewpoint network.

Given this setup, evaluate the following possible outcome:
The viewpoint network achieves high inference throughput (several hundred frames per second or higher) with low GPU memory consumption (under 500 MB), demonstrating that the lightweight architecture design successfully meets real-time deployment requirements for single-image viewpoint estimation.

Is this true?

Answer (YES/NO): NO